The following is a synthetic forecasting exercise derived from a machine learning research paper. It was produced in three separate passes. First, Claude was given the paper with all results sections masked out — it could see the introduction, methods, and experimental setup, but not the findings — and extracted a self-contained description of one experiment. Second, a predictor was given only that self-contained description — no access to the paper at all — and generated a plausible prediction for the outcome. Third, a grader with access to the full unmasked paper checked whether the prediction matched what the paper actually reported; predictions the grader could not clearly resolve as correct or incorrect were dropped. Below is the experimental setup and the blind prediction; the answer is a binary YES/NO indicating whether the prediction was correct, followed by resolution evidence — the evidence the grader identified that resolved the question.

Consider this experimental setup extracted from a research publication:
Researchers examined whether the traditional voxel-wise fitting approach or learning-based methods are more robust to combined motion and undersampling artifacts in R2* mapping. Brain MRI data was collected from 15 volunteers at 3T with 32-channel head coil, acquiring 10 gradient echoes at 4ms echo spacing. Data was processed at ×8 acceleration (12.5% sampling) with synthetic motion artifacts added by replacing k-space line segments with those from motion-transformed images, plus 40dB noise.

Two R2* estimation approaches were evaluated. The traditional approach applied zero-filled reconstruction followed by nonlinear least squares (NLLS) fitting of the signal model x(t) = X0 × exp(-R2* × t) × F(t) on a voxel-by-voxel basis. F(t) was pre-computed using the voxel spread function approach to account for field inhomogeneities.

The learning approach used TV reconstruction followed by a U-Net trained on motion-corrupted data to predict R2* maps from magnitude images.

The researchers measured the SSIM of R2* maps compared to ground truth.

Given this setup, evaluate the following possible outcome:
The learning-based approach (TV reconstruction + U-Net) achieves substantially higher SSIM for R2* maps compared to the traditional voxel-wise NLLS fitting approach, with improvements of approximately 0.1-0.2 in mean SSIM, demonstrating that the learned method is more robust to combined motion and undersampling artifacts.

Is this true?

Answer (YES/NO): NO